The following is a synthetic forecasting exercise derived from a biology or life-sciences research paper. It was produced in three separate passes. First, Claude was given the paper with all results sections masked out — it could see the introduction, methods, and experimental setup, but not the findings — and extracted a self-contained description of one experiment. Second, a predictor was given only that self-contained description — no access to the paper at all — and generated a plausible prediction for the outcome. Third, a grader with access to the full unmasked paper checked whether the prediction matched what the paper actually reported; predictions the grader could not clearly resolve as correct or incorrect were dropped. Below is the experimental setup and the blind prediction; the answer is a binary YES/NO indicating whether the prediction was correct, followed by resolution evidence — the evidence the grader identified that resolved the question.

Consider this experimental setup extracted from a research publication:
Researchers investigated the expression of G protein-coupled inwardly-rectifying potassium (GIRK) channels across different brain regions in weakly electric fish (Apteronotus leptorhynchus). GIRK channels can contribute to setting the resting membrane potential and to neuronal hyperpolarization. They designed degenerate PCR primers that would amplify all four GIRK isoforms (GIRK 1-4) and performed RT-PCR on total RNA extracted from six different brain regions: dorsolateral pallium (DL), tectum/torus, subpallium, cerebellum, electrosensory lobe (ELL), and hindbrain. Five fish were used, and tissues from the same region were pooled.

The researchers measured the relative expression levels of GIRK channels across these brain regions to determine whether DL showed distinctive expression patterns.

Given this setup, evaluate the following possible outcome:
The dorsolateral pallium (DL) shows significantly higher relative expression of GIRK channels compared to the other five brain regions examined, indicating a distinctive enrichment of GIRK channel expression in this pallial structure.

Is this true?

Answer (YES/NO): NO